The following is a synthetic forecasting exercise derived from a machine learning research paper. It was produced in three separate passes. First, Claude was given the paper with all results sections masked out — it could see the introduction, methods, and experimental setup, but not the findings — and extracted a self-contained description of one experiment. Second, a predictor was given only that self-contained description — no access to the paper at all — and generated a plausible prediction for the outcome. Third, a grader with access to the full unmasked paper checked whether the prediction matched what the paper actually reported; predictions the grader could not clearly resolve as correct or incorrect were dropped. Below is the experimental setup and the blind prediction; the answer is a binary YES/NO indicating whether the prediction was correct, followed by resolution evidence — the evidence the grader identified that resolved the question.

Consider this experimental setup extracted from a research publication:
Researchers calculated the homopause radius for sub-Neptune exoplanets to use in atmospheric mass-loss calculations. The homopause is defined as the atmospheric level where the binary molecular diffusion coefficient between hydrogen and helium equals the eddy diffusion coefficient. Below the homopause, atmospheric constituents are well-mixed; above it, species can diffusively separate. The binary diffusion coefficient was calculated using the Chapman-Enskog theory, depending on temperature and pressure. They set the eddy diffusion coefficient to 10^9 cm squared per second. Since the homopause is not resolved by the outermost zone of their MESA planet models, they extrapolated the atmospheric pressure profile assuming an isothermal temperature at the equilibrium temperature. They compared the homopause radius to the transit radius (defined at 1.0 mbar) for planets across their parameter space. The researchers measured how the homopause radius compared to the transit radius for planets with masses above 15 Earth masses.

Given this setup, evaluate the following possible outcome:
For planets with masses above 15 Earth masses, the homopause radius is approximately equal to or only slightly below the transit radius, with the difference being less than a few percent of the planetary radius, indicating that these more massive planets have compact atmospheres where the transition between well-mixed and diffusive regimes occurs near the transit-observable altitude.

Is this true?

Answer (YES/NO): NO